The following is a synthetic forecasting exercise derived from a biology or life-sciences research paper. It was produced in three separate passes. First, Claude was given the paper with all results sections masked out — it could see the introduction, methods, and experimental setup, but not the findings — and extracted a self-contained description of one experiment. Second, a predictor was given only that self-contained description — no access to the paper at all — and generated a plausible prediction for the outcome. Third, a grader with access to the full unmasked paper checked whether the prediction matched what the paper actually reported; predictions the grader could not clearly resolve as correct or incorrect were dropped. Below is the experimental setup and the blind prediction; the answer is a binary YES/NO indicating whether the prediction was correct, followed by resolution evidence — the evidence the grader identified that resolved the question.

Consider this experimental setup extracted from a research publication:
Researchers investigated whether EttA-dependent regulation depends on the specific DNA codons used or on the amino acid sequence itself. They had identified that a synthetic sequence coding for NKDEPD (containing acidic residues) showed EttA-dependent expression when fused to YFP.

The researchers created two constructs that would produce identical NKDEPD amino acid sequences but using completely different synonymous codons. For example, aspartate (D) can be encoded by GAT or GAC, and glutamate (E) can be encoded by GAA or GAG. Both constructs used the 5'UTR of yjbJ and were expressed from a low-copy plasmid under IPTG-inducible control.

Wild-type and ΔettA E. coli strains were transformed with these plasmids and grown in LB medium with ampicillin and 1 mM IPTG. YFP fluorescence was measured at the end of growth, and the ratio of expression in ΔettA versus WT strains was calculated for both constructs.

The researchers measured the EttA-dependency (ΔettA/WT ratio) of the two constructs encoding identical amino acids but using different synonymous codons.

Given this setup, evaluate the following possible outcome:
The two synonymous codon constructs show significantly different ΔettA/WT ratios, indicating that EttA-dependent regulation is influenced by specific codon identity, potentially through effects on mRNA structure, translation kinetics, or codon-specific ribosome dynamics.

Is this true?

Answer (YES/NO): NO